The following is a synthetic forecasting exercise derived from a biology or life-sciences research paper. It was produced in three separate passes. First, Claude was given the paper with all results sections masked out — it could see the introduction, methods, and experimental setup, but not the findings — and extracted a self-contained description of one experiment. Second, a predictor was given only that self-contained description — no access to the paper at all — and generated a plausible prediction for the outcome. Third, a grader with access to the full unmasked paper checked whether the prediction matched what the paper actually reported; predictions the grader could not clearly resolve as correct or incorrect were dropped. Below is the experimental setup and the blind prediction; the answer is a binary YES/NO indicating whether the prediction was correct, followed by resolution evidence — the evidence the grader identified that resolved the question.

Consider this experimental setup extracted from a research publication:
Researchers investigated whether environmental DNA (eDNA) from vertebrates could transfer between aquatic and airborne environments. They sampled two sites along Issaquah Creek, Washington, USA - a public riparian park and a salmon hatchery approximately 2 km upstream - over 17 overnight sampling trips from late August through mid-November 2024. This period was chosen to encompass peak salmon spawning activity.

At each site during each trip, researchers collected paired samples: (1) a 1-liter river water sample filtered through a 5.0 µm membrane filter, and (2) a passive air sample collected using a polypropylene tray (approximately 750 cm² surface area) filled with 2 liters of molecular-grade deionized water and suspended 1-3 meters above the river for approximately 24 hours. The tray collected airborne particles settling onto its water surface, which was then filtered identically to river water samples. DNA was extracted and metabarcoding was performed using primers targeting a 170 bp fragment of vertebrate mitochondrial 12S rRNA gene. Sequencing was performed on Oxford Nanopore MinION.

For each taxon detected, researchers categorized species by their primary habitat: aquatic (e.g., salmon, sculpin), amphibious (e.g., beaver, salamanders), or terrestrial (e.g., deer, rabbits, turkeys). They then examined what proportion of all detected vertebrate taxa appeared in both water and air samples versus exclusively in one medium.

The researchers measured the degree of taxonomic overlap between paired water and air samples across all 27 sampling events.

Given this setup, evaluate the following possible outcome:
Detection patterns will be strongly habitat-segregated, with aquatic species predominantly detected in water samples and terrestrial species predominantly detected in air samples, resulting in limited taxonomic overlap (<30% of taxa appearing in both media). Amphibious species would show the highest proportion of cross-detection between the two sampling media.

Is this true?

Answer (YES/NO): NO